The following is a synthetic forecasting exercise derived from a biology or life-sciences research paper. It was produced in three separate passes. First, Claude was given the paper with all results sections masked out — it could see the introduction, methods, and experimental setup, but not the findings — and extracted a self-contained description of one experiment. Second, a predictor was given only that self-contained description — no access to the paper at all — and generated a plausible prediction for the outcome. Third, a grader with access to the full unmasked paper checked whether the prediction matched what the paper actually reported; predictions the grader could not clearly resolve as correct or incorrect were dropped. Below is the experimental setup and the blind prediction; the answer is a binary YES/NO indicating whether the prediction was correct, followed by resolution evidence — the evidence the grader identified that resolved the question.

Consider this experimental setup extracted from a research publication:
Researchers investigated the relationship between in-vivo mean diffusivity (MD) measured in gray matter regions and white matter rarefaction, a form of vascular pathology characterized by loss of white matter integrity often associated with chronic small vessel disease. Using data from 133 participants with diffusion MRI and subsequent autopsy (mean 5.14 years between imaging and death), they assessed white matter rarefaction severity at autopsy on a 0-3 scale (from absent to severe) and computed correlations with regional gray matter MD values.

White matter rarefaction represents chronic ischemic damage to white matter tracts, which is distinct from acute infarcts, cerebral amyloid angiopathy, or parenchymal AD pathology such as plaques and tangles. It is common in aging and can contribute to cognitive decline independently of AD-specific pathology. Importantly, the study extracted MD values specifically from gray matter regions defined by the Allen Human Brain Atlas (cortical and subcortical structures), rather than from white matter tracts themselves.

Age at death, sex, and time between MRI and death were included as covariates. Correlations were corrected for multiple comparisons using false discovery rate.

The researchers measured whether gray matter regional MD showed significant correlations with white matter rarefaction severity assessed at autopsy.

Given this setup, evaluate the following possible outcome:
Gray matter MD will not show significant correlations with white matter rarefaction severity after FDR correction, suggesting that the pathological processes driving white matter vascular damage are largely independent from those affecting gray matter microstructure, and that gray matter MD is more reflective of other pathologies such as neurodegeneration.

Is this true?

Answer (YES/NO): YES